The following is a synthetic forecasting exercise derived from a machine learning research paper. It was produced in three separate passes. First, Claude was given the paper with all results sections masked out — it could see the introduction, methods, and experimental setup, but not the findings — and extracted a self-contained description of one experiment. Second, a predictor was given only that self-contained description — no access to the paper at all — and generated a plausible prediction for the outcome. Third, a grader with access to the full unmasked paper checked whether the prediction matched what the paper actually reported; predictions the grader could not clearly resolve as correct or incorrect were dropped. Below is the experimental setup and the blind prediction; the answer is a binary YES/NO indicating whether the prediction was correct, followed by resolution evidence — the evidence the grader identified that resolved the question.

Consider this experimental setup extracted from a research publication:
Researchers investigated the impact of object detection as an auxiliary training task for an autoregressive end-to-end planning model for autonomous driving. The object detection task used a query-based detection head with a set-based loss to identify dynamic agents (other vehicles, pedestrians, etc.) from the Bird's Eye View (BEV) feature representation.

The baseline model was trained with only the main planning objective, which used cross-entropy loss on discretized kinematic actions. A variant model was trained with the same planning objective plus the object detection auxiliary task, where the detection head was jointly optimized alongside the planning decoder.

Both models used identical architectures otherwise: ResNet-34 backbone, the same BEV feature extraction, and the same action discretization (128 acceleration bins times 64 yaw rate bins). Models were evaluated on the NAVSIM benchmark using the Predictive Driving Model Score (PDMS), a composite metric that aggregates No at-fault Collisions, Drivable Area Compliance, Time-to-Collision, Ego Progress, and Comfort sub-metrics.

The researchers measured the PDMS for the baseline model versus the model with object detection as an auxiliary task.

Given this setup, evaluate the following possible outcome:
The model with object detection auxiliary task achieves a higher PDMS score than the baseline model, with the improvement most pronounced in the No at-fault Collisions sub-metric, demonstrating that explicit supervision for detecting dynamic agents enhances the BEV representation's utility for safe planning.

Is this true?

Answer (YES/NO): NO